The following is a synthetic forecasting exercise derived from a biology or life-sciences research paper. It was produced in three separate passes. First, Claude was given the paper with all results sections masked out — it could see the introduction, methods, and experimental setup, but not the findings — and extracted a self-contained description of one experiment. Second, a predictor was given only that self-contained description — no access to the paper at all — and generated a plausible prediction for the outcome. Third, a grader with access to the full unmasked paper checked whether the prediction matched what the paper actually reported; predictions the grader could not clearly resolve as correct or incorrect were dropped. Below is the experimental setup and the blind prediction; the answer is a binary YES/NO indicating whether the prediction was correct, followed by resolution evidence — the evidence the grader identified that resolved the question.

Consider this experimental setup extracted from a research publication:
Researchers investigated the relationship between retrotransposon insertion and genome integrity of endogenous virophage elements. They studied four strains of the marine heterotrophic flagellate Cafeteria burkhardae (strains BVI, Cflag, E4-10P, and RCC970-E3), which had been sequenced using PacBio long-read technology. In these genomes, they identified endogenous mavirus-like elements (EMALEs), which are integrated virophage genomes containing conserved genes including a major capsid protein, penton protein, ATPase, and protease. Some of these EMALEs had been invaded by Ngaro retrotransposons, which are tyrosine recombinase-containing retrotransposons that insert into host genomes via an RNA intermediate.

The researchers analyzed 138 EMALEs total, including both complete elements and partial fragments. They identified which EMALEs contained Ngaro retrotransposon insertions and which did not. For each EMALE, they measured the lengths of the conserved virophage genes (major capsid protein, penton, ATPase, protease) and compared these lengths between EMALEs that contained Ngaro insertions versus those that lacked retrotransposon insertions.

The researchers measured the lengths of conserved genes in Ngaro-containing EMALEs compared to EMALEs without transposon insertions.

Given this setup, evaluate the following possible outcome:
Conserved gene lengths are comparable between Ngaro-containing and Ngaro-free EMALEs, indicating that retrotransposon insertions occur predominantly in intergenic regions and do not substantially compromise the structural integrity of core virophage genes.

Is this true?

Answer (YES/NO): NO